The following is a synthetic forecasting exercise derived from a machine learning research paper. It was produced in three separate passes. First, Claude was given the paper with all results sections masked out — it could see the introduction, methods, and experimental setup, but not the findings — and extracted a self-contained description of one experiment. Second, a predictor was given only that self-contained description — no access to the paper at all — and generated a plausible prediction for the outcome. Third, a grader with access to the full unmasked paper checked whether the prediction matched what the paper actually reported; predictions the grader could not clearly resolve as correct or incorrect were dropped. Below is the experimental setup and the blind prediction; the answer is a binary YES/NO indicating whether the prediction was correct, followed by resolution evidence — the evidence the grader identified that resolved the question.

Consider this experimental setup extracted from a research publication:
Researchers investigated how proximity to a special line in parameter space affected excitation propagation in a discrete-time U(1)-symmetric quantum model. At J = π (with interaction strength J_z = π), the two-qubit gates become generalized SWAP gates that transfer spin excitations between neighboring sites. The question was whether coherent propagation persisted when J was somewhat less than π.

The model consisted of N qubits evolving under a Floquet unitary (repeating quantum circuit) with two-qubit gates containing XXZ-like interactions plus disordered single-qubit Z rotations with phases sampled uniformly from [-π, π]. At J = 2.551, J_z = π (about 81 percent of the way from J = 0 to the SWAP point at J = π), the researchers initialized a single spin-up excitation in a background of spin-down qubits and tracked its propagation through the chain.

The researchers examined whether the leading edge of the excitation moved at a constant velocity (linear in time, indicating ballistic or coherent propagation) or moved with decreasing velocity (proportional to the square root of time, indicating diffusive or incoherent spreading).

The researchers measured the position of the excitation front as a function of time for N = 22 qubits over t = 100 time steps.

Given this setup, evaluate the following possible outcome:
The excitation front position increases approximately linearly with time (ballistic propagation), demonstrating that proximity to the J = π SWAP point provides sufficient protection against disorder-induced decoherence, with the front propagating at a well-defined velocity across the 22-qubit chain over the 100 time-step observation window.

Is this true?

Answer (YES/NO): NO